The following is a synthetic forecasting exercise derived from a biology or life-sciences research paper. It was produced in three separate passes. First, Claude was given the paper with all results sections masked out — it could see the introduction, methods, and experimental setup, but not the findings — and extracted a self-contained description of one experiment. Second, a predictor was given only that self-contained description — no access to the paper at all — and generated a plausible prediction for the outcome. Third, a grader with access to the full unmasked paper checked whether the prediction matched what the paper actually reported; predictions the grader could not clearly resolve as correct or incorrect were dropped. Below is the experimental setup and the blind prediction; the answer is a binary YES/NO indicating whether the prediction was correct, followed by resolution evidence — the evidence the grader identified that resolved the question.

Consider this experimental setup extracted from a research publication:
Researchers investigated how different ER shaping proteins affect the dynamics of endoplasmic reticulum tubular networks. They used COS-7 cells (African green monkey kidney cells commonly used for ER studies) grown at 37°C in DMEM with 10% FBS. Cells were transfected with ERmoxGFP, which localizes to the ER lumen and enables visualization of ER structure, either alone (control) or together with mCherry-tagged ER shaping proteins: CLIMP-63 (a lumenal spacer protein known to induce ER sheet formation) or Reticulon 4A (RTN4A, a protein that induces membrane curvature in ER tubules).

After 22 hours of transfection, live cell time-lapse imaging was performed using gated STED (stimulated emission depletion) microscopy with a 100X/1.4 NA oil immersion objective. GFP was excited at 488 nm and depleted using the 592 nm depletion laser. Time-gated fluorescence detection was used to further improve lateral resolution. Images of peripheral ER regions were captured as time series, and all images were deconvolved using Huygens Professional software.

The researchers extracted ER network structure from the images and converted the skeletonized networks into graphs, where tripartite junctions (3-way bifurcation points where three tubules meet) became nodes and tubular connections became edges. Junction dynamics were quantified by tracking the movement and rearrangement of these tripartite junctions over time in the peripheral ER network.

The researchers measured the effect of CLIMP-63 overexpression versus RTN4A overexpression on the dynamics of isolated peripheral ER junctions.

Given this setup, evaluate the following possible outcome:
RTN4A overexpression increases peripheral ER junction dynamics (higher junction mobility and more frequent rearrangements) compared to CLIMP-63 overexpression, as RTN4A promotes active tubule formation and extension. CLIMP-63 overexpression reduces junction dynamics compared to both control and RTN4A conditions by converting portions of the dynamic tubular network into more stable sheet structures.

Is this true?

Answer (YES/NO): NO